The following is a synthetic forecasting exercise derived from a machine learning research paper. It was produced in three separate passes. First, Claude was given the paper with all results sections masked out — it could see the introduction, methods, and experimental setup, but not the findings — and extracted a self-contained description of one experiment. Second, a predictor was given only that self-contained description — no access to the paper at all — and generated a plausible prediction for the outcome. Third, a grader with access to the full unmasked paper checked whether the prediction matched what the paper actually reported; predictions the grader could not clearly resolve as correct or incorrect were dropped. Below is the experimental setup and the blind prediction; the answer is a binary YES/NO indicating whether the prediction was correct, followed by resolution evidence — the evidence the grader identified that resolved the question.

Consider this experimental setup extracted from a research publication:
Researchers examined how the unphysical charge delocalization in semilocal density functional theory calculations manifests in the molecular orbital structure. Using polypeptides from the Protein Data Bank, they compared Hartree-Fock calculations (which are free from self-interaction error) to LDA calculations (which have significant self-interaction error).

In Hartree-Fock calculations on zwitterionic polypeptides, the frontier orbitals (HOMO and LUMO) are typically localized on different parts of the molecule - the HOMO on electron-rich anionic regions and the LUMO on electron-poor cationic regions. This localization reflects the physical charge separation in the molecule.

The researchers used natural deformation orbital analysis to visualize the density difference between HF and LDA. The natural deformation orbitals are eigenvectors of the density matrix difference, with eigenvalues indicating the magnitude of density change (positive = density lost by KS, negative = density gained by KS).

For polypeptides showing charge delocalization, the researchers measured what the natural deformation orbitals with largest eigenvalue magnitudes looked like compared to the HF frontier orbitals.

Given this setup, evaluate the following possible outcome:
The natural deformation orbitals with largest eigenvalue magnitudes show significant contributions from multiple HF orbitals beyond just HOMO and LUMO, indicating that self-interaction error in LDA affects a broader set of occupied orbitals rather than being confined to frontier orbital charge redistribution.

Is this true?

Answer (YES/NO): NO